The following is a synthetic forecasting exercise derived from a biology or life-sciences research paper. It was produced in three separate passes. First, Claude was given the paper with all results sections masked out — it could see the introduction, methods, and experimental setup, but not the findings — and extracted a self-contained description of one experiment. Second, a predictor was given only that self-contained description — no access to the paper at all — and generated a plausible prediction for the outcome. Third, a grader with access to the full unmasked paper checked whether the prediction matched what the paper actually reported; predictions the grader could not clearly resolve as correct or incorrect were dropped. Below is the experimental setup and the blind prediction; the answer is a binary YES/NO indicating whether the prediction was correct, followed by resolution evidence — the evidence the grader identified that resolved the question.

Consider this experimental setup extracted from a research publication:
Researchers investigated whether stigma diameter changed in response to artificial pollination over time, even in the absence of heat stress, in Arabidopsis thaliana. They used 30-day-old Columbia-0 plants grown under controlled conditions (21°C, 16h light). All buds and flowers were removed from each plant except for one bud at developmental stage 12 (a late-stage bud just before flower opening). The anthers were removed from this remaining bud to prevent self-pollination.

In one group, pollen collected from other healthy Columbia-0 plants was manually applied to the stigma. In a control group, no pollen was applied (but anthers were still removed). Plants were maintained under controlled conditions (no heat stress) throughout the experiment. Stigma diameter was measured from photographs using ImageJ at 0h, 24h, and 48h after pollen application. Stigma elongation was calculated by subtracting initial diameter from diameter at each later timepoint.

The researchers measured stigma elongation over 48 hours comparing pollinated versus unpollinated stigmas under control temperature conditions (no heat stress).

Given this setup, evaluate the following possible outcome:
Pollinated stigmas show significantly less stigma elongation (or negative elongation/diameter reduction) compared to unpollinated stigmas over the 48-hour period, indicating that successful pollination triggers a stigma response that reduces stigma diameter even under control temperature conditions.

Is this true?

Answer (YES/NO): YES